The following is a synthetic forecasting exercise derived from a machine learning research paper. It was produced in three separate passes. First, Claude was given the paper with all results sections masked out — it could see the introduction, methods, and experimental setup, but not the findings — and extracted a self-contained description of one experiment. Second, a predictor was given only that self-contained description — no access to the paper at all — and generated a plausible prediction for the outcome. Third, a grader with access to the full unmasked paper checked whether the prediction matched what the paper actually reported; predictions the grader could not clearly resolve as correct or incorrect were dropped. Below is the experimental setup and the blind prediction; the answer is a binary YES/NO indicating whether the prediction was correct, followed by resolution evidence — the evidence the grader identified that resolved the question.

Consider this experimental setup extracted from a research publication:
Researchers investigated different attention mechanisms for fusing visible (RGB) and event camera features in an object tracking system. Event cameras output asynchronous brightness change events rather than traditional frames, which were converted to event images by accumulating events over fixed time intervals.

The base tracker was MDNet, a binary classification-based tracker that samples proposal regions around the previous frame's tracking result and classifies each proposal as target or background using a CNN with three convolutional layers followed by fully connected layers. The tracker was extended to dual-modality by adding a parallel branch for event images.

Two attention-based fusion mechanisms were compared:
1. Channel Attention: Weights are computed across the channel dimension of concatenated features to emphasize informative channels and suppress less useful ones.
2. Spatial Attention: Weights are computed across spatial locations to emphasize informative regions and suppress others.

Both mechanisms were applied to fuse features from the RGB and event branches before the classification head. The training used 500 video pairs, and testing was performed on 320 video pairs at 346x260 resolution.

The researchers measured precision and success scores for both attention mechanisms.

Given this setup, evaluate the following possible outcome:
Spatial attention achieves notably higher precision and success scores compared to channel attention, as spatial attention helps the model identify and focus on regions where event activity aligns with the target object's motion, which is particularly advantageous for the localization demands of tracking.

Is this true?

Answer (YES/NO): NO